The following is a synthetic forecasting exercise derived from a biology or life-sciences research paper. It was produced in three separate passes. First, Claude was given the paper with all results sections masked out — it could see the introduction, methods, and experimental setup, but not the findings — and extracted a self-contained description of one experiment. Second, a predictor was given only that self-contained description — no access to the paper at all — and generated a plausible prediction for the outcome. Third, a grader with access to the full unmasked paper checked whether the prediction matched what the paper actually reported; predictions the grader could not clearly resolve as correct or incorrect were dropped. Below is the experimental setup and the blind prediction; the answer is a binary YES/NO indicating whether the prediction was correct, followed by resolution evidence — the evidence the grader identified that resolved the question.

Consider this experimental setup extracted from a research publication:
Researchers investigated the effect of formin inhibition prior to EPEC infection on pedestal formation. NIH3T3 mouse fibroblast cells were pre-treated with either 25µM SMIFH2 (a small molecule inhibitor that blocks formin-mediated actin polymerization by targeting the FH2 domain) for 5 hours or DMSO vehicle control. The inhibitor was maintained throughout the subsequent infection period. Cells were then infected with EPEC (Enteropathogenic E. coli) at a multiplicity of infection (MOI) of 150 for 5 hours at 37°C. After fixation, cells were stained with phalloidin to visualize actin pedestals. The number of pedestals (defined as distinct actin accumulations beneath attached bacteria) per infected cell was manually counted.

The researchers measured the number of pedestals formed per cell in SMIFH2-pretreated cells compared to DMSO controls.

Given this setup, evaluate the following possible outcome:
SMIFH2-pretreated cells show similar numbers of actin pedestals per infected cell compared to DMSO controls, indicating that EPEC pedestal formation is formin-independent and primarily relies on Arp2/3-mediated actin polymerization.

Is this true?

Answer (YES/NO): NO